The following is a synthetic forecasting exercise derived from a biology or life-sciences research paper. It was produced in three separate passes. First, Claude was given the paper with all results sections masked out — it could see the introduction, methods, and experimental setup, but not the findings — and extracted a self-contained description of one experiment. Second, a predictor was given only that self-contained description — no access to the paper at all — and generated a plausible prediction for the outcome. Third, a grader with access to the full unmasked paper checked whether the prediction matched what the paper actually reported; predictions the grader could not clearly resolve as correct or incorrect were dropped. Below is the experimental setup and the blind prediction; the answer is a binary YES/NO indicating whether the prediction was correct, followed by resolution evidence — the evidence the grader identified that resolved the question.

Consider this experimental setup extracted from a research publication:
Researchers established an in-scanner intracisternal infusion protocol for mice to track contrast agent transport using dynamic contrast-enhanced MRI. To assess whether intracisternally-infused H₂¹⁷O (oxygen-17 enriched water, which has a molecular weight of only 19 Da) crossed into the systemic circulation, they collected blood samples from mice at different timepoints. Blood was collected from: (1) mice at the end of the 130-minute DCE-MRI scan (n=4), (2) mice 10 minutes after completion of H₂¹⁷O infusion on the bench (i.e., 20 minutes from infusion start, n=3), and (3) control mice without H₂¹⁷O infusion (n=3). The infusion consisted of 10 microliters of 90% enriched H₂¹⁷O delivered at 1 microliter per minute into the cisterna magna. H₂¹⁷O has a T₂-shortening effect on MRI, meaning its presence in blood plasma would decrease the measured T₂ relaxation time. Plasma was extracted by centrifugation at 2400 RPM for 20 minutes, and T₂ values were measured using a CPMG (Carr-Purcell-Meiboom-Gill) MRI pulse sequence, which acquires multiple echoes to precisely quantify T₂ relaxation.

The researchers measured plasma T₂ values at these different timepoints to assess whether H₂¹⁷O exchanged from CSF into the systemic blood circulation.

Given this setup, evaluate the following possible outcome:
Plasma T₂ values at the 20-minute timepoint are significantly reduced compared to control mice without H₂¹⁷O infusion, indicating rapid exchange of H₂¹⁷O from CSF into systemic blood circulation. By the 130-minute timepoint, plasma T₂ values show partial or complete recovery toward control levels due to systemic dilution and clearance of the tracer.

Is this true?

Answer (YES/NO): NO